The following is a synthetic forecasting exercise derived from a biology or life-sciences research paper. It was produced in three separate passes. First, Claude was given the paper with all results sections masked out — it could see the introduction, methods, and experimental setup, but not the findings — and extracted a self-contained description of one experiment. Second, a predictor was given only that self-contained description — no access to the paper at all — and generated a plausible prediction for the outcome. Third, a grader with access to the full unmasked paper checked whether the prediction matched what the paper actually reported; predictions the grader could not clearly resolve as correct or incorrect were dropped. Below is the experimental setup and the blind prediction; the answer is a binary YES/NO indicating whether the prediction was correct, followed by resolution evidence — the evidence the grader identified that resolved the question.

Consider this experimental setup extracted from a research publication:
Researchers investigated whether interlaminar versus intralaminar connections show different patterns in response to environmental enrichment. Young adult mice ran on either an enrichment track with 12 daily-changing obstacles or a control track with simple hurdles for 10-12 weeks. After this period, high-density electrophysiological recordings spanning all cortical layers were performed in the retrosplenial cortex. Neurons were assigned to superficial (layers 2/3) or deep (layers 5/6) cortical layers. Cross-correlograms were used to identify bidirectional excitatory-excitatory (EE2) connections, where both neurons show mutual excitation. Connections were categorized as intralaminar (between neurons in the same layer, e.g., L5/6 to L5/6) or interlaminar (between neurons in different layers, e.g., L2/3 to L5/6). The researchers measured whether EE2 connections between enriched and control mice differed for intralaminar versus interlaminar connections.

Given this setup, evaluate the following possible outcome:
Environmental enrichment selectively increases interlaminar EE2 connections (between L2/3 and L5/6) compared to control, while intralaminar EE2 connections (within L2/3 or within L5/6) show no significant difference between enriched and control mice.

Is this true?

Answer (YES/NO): NO